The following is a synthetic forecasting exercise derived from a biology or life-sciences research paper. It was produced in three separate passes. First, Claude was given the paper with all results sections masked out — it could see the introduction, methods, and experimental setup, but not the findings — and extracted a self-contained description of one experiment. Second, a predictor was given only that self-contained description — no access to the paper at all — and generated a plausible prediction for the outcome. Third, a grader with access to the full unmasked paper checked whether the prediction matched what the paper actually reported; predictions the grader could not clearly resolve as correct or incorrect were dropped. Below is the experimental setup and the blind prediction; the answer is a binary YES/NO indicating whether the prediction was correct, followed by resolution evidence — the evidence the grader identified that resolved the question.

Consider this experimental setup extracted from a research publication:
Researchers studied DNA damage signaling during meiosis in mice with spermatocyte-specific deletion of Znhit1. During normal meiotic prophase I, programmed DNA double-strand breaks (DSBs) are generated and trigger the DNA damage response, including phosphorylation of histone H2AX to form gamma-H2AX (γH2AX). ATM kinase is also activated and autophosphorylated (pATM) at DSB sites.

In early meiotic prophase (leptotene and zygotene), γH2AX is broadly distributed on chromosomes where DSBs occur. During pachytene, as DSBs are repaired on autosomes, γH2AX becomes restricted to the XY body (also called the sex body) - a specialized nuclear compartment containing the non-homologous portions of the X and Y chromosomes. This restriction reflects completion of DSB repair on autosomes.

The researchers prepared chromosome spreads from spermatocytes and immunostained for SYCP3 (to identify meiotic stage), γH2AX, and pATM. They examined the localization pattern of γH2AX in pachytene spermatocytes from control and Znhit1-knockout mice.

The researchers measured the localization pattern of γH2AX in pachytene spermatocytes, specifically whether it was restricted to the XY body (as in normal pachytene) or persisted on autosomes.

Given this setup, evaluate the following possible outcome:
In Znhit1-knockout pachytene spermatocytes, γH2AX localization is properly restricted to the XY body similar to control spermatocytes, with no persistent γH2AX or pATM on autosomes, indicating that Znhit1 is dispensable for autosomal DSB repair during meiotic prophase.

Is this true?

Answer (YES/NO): NO